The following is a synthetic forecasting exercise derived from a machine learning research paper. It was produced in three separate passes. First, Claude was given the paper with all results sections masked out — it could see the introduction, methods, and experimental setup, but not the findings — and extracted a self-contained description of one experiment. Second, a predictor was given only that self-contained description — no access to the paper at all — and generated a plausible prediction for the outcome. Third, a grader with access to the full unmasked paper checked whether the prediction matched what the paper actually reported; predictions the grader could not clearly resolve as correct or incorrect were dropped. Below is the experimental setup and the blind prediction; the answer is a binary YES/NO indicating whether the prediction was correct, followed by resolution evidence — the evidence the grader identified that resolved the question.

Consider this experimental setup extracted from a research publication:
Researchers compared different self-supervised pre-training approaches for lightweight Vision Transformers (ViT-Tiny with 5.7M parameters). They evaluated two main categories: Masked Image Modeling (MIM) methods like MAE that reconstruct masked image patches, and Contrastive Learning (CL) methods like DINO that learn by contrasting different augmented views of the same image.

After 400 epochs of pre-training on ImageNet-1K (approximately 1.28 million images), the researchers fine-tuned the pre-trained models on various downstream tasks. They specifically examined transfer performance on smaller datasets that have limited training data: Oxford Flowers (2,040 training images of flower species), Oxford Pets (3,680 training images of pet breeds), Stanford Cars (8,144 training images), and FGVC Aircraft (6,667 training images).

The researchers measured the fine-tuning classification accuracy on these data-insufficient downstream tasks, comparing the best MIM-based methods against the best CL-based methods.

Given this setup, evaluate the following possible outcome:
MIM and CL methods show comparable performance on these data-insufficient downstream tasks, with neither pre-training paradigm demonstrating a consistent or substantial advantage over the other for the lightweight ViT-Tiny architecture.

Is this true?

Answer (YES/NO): NO